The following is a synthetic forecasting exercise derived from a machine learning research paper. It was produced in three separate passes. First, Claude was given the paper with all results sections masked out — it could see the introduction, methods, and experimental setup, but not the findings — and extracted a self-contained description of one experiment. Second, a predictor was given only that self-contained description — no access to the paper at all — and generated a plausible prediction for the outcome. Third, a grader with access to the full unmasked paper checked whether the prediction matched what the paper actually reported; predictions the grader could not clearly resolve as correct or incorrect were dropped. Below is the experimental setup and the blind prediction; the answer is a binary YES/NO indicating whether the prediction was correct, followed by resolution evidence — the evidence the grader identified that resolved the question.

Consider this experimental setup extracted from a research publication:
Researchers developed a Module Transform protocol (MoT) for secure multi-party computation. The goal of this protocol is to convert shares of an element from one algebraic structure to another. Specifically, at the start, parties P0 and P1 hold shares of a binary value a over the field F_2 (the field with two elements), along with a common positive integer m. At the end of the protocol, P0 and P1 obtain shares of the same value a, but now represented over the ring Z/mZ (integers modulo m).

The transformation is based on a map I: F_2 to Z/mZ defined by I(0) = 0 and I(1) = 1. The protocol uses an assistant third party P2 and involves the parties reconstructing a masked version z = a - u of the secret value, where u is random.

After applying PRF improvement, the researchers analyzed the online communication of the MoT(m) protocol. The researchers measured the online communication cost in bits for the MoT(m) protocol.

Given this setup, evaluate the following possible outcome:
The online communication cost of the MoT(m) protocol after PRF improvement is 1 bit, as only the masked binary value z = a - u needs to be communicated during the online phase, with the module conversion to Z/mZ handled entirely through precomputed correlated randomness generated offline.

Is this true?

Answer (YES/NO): NO